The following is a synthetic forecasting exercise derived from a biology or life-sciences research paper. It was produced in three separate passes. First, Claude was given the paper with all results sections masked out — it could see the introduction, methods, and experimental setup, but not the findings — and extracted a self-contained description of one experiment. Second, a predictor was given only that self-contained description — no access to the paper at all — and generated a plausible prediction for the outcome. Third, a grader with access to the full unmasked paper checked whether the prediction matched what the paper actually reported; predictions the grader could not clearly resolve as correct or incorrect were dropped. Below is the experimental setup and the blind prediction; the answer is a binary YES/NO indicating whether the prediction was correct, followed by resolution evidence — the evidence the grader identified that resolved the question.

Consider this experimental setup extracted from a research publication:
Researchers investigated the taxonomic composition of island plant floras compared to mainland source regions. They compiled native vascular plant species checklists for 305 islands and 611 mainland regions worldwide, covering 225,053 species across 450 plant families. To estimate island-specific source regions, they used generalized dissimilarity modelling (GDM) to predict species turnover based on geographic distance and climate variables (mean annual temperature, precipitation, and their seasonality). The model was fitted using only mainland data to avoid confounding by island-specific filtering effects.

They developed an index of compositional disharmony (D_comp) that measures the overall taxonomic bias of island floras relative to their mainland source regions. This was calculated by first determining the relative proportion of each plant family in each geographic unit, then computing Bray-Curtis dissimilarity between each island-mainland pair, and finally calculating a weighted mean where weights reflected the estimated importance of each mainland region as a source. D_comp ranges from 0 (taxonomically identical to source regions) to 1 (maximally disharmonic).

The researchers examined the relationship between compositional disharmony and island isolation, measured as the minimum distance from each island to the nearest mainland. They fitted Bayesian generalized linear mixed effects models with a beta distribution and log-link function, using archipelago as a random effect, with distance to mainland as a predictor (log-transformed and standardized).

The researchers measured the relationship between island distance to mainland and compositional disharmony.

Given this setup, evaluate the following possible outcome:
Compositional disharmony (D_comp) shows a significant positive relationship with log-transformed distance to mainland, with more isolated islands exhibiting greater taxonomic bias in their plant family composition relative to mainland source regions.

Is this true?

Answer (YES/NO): YES